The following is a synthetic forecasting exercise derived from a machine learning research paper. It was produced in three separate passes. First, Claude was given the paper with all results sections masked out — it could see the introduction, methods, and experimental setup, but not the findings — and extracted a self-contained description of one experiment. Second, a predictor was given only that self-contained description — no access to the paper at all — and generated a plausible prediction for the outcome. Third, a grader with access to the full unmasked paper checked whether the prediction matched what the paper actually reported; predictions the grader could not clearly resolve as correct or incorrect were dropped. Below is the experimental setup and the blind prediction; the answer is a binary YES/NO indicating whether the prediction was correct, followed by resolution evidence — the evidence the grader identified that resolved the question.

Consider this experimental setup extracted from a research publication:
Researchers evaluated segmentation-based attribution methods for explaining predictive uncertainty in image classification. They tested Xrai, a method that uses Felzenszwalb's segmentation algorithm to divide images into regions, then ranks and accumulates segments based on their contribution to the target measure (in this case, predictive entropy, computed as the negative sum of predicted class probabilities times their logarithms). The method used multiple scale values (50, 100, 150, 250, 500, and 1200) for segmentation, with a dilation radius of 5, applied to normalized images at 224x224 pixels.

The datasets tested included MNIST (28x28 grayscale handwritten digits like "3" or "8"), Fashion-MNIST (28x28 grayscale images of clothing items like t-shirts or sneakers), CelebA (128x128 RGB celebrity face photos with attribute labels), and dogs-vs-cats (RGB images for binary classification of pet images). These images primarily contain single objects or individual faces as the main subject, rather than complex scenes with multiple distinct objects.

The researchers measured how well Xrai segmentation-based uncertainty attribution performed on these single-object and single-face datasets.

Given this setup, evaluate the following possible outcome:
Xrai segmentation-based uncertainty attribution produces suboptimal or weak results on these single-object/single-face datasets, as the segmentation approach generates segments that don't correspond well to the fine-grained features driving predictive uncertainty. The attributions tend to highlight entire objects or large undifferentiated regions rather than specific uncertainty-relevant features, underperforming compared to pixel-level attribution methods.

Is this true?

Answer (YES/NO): YES